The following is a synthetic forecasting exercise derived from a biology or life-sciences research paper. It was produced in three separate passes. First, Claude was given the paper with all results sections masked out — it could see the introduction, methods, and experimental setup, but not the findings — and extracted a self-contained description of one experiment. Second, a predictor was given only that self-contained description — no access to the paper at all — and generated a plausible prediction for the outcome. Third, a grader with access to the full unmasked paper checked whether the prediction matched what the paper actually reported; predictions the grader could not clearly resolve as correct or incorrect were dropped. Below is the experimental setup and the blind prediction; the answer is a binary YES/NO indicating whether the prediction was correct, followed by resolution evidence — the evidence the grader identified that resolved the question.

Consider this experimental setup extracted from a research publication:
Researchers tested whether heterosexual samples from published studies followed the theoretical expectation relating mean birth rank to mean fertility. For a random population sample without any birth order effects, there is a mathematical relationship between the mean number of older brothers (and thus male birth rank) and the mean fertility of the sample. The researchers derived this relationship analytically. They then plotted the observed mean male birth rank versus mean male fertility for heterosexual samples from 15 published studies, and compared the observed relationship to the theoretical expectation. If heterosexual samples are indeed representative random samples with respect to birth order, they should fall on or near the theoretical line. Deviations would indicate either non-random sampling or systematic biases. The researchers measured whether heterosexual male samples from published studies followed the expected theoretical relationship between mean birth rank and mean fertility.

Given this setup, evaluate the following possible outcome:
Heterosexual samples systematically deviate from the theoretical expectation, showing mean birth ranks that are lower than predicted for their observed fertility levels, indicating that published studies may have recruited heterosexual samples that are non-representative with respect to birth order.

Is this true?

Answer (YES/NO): NO